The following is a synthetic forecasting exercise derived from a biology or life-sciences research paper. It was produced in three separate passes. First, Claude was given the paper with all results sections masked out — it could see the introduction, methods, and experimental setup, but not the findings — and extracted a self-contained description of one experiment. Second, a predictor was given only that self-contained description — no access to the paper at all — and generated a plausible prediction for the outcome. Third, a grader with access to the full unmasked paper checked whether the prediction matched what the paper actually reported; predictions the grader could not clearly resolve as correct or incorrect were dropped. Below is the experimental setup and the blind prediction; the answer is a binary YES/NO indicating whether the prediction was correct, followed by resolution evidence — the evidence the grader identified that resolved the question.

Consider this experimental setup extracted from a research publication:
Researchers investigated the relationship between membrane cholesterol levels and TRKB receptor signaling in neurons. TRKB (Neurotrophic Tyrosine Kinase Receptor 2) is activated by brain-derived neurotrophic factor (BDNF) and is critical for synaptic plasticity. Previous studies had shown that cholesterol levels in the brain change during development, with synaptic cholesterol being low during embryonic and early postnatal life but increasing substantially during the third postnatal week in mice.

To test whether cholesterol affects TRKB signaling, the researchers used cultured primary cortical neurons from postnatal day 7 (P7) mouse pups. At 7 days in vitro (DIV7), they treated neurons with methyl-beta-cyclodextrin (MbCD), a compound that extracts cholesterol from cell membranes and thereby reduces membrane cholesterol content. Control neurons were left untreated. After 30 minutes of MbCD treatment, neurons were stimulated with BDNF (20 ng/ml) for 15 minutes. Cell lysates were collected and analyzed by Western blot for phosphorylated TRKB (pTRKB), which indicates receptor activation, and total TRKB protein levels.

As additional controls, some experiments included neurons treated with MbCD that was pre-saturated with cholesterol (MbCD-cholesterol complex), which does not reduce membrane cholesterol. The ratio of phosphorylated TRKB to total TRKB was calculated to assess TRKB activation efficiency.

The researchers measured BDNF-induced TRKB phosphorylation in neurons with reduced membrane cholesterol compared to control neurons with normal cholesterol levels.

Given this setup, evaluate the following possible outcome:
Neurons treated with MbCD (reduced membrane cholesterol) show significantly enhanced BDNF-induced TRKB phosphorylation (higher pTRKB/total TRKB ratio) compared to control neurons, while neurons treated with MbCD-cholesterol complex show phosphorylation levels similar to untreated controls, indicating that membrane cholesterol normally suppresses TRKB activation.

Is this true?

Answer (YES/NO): NO